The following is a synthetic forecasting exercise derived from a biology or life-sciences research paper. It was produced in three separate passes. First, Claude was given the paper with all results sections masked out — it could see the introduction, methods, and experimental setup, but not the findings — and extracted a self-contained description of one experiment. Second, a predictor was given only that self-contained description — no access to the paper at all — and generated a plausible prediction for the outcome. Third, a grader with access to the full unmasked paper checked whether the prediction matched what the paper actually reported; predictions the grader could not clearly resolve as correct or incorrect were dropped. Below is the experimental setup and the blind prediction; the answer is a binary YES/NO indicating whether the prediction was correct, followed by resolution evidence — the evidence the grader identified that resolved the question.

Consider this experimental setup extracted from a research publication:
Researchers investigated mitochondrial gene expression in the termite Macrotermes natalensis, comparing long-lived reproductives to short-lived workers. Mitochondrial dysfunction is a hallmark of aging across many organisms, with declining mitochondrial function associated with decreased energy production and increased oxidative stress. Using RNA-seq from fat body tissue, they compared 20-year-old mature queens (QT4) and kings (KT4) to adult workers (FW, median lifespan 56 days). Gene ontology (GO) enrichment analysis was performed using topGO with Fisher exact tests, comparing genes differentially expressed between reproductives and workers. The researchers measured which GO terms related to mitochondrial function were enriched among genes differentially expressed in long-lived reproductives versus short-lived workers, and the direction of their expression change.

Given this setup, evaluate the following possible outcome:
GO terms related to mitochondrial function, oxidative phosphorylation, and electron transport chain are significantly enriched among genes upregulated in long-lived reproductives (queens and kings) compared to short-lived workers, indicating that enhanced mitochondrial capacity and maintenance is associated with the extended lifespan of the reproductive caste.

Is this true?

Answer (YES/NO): YES